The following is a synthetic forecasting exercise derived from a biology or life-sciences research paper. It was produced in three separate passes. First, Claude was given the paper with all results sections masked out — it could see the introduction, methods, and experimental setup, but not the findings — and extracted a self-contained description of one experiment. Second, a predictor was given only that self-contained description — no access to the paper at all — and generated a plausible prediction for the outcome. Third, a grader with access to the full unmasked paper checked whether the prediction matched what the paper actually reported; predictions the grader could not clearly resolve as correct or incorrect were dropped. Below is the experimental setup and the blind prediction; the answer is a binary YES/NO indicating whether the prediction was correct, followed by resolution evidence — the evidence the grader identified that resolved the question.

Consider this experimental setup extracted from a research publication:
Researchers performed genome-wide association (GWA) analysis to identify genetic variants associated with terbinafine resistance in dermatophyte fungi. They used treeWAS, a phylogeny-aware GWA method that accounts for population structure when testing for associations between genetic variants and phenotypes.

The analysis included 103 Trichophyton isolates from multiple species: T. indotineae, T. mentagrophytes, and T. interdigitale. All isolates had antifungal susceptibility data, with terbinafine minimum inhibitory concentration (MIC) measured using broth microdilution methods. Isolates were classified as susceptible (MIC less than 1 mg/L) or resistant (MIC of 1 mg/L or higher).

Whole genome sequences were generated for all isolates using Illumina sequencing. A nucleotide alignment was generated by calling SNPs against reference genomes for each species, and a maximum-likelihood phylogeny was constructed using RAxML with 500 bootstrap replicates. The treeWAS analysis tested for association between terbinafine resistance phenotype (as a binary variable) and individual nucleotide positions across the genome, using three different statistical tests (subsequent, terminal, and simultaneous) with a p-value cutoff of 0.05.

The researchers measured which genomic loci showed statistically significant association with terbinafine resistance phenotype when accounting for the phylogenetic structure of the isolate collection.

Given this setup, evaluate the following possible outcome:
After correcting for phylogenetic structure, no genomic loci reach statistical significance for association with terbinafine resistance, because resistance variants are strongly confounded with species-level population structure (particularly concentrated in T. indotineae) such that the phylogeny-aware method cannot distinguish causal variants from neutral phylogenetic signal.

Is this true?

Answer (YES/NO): NO